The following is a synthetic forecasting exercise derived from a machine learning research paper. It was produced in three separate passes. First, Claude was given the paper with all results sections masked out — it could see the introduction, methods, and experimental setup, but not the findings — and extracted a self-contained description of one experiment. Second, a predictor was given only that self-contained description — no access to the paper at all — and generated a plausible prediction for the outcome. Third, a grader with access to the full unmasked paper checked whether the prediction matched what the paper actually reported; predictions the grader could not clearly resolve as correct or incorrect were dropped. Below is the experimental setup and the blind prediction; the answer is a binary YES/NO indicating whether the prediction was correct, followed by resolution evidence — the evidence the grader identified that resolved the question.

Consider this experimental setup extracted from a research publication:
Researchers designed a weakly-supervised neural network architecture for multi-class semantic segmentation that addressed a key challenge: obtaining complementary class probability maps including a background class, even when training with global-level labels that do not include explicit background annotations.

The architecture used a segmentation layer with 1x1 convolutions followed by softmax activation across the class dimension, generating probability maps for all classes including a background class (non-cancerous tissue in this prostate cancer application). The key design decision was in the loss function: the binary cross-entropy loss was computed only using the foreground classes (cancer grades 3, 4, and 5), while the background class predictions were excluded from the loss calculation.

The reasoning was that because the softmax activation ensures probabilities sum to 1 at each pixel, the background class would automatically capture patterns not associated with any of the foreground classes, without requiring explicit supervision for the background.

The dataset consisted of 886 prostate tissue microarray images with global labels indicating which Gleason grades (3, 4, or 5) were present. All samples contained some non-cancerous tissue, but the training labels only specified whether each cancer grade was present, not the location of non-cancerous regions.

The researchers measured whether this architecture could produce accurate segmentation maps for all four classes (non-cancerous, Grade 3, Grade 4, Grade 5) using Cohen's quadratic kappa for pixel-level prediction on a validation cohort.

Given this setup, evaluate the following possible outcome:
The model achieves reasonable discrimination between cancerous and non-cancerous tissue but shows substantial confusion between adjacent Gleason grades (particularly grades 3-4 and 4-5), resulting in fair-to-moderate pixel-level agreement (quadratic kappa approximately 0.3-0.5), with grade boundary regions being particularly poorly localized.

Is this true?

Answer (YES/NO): NO